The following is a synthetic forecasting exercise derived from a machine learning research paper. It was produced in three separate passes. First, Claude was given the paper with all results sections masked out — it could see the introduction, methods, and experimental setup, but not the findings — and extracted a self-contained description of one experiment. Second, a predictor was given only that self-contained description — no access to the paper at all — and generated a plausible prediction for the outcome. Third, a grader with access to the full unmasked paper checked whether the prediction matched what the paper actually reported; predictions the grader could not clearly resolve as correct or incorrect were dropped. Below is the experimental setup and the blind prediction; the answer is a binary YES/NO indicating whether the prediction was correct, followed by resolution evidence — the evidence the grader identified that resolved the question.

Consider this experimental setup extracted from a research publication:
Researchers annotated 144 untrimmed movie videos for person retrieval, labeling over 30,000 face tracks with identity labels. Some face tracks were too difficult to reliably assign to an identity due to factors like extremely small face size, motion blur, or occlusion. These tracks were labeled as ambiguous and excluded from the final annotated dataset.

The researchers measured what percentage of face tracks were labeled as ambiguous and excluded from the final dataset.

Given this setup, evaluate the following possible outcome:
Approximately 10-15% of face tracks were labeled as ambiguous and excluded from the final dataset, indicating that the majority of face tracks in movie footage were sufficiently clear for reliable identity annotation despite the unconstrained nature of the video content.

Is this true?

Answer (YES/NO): NO